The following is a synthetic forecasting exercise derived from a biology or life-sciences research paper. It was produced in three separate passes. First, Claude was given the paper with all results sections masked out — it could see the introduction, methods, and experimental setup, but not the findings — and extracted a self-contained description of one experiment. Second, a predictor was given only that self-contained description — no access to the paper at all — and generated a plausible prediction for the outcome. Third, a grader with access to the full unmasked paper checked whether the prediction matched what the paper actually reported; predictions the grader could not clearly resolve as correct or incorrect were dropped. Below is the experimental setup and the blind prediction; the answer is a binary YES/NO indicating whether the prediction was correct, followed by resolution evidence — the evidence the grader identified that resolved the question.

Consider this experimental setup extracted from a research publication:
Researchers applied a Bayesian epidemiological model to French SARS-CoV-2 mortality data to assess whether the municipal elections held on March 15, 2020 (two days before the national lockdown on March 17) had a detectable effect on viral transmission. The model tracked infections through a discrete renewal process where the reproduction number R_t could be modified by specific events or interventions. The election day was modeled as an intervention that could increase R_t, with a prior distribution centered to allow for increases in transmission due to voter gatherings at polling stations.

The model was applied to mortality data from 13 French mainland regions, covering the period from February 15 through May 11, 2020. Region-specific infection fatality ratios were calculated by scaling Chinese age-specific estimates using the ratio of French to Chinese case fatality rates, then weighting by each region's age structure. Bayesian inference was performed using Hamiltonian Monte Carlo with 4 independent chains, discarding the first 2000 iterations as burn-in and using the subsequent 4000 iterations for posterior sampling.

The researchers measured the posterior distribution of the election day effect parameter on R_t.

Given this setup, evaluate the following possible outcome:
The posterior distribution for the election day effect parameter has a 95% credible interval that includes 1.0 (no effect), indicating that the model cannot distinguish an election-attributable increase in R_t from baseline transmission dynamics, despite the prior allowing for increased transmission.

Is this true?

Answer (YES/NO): YES